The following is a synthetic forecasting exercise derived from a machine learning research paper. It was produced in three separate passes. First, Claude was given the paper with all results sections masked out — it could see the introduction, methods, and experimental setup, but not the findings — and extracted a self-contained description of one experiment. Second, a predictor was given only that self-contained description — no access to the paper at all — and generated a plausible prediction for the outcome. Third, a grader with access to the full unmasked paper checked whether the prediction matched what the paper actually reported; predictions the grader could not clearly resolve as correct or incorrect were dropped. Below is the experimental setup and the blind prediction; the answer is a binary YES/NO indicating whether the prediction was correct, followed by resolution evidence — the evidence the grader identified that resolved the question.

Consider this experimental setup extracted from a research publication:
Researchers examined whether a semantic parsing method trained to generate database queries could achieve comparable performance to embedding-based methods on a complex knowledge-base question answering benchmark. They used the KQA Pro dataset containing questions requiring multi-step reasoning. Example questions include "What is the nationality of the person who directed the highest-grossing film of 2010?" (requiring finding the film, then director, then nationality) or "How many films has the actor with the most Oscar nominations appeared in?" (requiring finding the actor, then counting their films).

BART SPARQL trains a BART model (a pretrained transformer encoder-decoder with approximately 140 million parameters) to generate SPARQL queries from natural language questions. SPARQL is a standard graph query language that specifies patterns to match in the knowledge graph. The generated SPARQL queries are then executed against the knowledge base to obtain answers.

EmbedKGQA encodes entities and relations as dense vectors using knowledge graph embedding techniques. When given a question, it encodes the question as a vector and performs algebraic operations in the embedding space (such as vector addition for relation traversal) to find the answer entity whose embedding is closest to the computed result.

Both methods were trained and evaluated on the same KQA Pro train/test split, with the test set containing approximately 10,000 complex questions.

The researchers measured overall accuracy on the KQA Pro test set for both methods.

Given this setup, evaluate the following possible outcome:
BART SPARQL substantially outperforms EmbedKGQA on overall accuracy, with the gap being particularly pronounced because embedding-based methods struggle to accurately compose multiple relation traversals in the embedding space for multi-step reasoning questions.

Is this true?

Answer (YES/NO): YES